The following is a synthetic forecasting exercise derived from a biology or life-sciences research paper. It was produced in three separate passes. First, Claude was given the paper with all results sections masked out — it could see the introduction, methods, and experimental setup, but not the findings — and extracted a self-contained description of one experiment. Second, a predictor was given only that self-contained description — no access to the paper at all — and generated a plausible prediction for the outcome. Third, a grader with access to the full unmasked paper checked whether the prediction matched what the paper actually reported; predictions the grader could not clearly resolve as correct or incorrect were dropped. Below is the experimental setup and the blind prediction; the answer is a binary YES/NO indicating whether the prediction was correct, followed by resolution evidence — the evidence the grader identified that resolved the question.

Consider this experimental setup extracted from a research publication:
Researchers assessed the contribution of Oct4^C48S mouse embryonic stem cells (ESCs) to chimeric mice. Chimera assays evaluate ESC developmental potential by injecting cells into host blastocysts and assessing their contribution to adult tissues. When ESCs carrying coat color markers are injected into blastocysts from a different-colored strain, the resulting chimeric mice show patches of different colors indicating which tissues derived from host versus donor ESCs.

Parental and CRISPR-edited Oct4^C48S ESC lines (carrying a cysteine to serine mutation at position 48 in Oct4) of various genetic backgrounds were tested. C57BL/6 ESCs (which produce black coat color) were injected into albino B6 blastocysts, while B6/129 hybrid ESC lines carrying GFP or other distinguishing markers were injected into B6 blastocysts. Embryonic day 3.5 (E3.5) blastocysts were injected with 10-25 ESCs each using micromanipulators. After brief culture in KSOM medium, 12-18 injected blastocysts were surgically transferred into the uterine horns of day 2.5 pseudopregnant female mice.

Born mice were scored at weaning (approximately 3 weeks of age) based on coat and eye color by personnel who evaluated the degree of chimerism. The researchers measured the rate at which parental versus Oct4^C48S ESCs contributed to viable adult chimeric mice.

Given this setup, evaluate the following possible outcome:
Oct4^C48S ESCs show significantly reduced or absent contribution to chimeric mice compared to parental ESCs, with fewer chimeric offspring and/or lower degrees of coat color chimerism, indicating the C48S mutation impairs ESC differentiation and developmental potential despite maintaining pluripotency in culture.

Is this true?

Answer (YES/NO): YES